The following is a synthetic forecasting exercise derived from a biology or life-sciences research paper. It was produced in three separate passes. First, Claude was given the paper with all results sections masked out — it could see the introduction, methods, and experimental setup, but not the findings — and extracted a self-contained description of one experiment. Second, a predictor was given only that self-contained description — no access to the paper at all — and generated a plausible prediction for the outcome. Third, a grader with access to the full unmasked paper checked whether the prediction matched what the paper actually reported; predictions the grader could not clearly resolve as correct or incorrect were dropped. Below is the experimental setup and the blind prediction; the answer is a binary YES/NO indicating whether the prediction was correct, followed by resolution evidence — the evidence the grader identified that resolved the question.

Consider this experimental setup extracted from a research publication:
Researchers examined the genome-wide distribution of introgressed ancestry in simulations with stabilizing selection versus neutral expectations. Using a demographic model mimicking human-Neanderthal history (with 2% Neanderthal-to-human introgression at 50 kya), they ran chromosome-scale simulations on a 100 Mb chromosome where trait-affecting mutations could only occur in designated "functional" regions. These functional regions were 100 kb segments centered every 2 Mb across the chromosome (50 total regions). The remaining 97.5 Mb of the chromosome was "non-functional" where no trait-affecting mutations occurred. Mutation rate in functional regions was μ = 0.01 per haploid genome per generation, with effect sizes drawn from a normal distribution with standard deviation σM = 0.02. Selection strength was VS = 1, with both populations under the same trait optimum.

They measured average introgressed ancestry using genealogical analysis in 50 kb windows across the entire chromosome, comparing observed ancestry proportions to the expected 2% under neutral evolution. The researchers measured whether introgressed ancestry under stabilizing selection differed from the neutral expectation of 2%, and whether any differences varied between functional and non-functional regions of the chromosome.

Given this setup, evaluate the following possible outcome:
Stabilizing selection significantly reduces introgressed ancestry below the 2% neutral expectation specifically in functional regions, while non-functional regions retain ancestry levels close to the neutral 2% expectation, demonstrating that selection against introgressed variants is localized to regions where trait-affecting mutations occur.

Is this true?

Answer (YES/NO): NO